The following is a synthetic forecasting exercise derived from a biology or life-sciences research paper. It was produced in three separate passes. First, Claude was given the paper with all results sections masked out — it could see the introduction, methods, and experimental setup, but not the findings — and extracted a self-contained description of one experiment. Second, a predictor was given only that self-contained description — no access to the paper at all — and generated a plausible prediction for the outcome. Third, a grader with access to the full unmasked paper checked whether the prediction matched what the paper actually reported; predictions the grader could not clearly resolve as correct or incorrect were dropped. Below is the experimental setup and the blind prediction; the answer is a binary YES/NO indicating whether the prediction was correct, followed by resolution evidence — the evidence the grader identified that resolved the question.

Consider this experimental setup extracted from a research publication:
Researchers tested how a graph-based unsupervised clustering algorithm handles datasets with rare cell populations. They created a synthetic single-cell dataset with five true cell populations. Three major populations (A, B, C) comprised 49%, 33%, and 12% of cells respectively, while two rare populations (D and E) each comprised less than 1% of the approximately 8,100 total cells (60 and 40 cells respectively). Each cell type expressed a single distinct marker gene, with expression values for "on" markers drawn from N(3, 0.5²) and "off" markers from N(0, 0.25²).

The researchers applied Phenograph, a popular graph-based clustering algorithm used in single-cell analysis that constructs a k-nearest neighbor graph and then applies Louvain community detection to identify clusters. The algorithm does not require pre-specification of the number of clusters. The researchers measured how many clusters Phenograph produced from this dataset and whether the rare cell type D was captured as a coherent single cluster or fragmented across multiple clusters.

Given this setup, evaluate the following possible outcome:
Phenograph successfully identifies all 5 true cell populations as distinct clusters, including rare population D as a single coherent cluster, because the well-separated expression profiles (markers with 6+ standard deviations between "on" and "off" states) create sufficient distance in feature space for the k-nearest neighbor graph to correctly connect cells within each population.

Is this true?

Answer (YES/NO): NO